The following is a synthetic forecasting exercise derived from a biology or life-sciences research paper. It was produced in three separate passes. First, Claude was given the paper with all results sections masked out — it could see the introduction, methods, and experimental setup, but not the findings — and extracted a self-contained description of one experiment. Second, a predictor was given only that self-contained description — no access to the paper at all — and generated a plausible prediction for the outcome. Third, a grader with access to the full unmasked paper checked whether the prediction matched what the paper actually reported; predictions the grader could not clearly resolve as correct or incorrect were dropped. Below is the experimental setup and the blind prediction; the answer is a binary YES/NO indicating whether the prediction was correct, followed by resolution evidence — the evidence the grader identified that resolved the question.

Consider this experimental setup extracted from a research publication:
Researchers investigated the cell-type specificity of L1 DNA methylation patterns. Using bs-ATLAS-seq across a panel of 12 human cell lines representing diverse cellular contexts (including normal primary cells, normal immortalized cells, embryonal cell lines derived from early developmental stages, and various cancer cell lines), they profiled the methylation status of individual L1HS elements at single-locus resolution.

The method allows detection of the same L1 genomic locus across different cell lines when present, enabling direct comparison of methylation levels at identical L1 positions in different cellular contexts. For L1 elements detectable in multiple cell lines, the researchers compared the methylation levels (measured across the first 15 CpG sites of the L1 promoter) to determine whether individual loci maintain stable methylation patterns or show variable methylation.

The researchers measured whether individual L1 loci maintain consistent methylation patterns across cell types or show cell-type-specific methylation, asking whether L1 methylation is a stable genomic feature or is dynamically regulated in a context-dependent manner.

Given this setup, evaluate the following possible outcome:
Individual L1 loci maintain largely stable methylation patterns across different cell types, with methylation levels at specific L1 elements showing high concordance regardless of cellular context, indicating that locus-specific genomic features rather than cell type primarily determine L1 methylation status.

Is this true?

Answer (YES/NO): NO